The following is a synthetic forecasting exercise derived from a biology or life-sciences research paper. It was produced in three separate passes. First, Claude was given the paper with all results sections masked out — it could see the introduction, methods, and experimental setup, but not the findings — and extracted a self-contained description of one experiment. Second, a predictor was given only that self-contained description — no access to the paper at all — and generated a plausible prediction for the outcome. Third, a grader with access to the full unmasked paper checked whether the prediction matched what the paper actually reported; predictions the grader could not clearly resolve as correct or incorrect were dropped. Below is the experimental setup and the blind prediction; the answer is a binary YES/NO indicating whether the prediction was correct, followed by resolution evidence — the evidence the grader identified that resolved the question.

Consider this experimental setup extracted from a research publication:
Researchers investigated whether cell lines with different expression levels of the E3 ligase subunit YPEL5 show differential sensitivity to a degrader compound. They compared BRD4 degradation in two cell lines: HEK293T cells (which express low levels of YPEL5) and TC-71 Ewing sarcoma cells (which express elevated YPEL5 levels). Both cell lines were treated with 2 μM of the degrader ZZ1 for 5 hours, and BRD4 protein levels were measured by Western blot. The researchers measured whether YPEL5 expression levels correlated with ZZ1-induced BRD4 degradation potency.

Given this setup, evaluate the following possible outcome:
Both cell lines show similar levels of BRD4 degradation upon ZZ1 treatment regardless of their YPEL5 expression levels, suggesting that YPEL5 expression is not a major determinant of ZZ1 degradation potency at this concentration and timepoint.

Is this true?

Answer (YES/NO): NO